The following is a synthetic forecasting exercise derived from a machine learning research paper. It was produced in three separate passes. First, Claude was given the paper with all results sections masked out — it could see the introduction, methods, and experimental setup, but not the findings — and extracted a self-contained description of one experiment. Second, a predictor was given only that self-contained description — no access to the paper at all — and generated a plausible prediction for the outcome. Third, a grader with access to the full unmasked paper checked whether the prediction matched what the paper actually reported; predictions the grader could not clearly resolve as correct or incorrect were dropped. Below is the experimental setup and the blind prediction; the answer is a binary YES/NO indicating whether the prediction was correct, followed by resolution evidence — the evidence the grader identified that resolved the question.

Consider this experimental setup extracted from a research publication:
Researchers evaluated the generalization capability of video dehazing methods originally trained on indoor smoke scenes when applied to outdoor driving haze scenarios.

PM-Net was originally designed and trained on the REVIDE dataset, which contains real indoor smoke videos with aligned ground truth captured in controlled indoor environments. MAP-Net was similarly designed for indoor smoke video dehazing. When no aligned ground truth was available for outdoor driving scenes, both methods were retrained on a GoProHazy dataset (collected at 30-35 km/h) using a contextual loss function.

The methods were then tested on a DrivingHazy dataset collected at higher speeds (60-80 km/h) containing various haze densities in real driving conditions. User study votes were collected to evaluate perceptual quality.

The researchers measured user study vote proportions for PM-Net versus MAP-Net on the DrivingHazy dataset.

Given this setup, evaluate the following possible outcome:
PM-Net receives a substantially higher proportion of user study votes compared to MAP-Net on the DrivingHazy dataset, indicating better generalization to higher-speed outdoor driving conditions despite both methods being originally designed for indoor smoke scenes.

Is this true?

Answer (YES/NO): YES